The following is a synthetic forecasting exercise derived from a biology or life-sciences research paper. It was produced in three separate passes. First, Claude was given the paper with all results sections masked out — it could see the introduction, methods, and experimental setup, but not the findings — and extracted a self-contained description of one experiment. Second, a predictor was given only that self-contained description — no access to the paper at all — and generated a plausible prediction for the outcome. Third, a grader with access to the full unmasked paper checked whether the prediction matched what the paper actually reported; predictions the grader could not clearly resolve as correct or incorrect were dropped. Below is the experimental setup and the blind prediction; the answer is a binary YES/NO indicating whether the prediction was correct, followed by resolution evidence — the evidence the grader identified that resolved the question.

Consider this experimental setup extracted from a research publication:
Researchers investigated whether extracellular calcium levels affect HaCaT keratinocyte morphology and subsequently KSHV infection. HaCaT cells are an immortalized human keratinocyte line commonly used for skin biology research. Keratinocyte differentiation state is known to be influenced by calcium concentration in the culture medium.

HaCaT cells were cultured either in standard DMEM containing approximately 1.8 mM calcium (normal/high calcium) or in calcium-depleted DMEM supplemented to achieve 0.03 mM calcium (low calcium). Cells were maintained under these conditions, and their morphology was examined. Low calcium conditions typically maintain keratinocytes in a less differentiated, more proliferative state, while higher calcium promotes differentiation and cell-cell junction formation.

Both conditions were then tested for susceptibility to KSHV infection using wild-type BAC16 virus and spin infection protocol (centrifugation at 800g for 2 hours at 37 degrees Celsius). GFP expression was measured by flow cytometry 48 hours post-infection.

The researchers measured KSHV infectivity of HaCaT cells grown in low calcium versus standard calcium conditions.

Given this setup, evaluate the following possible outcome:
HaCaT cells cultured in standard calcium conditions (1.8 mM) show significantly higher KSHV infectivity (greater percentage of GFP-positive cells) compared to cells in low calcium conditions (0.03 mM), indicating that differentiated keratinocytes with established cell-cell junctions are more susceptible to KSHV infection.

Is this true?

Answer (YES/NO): NO